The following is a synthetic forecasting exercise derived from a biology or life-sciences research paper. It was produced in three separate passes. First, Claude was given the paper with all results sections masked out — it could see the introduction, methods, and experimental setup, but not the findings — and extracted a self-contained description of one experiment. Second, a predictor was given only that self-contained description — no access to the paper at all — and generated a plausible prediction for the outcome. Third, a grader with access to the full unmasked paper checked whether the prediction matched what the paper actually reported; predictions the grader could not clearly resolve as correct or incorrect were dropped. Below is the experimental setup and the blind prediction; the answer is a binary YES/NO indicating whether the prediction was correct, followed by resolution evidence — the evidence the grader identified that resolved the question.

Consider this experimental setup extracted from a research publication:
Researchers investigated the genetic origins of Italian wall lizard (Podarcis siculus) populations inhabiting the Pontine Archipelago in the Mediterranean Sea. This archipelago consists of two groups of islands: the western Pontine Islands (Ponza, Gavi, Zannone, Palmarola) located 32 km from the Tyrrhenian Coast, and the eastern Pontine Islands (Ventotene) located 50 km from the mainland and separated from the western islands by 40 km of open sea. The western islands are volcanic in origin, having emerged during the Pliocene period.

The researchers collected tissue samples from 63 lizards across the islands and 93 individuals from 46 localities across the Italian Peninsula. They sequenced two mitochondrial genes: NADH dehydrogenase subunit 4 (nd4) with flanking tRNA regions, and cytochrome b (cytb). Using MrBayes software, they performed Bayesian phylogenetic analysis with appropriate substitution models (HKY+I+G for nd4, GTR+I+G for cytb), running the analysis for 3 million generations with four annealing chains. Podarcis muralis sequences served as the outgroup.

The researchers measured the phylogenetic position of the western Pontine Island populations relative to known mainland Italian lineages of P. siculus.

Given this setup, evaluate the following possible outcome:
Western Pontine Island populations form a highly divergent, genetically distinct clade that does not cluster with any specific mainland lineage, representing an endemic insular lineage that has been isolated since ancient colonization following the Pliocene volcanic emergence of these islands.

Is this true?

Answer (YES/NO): YES